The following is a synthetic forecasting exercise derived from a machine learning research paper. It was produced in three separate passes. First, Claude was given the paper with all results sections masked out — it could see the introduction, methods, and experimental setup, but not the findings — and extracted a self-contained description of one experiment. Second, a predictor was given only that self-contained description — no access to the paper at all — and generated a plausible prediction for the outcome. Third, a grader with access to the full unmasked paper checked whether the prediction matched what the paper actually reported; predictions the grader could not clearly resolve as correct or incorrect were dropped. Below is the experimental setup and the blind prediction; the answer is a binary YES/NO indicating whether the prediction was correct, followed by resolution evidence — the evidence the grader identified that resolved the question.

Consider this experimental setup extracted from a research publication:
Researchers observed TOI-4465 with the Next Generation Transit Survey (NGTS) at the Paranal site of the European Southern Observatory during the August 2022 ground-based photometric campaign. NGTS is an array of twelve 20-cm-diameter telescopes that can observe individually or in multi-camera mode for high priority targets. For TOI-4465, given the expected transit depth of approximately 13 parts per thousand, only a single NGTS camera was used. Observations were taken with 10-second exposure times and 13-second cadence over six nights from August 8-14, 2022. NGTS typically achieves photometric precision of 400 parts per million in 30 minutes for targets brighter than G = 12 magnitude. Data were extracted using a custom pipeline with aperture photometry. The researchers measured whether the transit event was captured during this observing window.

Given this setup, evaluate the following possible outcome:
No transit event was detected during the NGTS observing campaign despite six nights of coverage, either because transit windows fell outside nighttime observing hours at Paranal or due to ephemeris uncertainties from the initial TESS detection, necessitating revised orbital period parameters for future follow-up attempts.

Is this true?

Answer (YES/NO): NO